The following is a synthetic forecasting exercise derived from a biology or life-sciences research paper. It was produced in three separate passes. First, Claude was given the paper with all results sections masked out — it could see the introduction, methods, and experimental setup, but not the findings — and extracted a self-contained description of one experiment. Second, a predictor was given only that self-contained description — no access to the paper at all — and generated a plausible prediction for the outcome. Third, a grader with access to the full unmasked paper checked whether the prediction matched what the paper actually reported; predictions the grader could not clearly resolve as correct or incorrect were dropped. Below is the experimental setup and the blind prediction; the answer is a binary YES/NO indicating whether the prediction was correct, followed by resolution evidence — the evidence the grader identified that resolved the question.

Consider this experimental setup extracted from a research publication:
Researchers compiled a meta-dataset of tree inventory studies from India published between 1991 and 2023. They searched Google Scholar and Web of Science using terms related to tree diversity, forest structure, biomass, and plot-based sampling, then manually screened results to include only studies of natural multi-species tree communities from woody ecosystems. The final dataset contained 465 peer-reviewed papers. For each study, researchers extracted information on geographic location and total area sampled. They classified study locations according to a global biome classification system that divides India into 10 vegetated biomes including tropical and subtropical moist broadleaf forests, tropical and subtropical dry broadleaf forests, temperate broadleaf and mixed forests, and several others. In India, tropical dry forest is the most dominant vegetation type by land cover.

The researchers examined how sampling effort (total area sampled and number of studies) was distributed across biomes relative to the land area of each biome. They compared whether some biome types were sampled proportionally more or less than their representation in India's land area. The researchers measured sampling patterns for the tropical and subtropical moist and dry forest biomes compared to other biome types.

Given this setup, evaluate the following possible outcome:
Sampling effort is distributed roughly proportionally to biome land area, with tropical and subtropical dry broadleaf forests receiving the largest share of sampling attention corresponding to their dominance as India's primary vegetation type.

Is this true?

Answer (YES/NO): NO